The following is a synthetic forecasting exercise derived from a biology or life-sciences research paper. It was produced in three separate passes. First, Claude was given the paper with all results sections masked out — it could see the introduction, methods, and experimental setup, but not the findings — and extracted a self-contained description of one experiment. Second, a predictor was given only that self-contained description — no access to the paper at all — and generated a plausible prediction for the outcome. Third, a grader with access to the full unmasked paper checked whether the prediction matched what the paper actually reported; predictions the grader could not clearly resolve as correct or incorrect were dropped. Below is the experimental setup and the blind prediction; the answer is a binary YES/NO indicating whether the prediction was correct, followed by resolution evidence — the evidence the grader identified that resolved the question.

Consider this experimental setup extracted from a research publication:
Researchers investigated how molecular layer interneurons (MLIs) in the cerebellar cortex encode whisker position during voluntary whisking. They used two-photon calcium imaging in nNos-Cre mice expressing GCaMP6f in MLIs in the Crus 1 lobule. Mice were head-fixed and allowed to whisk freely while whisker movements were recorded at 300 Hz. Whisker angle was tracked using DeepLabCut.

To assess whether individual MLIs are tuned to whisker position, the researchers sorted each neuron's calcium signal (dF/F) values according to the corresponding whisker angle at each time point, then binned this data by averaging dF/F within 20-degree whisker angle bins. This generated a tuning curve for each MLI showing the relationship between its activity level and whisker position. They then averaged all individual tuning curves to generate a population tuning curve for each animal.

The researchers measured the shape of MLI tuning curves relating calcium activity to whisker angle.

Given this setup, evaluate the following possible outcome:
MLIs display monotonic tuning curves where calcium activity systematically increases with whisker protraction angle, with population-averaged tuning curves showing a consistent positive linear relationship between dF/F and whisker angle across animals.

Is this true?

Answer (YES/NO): NO